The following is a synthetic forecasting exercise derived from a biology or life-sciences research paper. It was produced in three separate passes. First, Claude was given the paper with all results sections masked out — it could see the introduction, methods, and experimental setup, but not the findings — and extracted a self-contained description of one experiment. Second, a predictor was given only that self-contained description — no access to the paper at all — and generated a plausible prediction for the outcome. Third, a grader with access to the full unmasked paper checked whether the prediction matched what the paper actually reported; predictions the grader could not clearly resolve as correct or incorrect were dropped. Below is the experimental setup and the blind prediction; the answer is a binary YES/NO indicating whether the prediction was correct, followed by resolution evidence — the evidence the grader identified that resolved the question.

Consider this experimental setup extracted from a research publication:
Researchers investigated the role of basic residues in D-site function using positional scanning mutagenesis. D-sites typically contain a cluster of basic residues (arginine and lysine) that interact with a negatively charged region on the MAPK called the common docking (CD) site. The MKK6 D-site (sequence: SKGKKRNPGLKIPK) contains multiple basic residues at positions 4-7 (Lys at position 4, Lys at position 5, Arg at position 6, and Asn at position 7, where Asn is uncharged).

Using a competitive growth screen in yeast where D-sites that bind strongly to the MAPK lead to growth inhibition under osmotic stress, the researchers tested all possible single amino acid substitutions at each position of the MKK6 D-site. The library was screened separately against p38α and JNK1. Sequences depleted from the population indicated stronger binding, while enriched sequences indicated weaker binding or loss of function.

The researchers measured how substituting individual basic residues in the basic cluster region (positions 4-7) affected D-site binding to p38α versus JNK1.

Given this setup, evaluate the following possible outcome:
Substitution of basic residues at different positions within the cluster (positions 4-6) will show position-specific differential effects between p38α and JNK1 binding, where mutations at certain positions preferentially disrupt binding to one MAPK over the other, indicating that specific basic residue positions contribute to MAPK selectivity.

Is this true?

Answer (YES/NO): NO